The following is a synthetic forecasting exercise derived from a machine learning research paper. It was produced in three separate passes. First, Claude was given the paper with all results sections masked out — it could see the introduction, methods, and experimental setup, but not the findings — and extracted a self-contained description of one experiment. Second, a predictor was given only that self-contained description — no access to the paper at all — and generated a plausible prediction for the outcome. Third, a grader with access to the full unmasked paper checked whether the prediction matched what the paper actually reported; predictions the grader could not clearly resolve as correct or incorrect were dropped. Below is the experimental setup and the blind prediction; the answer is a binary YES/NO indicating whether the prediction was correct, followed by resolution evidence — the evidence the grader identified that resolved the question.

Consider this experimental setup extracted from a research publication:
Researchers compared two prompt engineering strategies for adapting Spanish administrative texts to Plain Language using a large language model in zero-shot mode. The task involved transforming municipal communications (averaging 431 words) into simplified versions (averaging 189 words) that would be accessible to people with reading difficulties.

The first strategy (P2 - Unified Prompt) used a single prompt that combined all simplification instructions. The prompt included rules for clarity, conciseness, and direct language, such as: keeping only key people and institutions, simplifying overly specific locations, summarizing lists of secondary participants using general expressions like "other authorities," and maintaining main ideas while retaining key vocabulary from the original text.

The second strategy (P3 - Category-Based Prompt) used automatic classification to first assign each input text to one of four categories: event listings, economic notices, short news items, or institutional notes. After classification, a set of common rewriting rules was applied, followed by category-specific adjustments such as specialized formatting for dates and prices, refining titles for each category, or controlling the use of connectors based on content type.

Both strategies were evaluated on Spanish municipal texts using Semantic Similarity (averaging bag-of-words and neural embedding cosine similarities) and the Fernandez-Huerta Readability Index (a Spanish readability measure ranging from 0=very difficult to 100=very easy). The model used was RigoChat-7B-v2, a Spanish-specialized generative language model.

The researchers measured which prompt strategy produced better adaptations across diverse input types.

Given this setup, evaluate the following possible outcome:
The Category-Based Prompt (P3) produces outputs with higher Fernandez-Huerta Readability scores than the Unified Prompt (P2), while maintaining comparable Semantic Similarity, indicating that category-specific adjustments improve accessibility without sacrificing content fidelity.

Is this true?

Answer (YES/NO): NO